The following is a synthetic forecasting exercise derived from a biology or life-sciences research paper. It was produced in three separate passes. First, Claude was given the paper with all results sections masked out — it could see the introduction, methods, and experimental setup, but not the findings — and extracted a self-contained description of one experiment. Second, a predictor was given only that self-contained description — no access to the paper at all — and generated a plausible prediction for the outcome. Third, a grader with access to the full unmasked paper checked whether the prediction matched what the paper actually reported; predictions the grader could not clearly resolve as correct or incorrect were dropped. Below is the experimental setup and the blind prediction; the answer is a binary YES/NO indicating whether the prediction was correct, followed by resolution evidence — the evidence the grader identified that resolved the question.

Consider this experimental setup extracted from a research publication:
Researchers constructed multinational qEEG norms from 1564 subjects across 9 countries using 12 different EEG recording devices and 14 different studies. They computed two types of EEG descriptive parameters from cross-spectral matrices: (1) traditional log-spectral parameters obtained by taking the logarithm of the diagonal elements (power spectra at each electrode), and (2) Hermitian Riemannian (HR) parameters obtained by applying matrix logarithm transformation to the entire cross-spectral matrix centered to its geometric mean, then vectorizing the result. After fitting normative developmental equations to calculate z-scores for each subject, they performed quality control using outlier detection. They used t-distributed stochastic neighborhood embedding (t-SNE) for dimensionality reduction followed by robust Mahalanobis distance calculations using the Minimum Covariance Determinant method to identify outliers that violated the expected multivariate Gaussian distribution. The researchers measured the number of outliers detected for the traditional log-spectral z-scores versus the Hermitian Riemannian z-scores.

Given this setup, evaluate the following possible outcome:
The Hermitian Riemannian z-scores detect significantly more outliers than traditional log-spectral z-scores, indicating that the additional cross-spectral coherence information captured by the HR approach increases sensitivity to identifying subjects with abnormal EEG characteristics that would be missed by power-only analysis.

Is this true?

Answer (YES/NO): YES